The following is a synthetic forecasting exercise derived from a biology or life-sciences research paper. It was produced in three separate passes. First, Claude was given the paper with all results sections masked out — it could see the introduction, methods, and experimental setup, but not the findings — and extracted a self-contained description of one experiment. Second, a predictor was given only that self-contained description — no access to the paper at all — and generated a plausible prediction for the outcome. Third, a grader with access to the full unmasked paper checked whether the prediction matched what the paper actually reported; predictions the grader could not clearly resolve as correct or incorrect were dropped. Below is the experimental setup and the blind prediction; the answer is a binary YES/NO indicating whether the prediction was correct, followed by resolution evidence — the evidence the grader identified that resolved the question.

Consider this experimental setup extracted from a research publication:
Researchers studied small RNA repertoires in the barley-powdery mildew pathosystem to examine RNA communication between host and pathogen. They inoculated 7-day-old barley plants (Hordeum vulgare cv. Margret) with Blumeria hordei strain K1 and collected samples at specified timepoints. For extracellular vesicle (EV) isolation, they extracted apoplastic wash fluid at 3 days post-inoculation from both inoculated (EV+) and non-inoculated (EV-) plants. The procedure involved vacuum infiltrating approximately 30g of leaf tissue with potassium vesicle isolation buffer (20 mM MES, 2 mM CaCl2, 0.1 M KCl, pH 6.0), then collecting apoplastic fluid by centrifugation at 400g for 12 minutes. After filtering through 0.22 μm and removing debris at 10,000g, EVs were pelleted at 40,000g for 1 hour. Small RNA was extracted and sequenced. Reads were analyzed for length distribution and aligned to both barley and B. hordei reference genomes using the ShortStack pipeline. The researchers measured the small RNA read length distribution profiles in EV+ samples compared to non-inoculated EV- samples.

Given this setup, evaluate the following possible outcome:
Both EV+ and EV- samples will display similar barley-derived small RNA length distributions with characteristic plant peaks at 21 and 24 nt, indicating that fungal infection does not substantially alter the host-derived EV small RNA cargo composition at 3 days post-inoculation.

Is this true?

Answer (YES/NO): NO